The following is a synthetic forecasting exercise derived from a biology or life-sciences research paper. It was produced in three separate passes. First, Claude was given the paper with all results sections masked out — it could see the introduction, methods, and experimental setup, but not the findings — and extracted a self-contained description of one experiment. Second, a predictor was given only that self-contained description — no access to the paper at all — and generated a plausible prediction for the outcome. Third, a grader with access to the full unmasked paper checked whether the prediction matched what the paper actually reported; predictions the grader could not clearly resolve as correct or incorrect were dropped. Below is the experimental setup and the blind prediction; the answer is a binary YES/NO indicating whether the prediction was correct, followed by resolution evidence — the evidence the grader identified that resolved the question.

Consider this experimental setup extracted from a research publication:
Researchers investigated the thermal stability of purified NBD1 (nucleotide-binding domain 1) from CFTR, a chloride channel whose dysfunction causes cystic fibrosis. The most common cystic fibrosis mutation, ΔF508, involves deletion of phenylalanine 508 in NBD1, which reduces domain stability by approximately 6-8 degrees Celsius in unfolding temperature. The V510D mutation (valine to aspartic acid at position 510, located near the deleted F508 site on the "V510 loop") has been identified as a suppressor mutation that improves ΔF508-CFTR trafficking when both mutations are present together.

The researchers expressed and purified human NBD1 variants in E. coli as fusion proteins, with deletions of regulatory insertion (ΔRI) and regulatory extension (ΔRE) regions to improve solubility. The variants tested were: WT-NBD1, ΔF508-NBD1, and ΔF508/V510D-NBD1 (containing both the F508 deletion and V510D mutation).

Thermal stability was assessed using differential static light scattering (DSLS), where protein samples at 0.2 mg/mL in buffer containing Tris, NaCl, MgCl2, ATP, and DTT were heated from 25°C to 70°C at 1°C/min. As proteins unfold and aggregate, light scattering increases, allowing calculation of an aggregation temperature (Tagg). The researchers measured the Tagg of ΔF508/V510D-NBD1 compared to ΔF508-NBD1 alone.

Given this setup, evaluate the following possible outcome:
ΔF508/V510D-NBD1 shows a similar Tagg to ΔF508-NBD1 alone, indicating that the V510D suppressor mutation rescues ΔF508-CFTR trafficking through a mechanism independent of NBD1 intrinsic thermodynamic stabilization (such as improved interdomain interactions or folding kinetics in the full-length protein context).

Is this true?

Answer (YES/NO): NO